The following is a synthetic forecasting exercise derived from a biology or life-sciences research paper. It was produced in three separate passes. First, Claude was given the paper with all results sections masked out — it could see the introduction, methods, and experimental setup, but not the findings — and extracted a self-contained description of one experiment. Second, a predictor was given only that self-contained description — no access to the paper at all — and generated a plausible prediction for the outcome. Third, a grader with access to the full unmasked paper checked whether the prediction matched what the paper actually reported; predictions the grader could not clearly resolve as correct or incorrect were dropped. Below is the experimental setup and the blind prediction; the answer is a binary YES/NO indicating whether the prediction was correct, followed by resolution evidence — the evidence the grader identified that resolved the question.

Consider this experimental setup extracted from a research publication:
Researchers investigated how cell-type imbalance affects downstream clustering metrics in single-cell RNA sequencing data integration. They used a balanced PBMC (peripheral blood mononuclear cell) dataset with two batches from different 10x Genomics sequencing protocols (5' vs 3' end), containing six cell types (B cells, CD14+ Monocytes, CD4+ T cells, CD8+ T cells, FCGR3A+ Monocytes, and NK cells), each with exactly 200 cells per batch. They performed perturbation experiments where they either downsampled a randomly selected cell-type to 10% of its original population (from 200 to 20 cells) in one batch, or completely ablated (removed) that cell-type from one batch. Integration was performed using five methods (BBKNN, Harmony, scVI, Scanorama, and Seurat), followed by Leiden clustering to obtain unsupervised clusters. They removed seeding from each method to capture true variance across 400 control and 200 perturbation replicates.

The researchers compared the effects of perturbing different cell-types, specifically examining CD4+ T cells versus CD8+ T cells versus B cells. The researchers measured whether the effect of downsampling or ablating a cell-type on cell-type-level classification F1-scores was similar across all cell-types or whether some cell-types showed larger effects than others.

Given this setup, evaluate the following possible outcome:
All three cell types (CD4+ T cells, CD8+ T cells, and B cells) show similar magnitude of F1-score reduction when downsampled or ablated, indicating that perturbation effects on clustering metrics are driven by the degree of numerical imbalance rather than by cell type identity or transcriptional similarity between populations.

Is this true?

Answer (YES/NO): NO